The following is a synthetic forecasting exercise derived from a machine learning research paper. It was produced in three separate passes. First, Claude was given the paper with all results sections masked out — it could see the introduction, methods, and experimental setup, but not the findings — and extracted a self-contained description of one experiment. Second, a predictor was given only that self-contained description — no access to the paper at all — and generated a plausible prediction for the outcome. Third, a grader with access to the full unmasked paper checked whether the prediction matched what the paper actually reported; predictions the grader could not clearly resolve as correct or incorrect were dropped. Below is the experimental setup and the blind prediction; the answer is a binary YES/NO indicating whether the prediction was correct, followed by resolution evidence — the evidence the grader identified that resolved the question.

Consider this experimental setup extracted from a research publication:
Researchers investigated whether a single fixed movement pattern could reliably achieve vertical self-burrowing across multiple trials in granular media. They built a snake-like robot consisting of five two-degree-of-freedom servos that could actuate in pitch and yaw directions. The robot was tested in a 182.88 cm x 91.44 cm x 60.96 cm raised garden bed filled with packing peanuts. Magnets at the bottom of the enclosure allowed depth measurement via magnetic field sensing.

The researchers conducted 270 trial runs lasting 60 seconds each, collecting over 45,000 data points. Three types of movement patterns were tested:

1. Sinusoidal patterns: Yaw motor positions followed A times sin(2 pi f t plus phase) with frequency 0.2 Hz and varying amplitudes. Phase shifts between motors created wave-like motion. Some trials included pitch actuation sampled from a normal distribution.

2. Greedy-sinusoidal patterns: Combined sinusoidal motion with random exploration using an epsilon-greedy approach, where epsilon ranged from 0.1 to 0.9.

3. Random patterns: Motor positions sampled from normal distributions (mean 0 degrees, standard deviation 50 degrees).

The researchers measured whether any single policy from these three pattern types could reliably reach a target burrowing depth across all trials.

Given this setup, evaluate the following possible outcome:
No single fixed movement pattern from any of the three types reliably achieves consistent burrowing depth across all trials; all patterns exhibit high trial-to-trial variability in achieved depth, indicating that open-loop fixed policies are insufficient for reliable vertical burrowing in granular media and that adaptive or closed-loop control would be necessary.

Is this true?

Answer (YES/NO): YES